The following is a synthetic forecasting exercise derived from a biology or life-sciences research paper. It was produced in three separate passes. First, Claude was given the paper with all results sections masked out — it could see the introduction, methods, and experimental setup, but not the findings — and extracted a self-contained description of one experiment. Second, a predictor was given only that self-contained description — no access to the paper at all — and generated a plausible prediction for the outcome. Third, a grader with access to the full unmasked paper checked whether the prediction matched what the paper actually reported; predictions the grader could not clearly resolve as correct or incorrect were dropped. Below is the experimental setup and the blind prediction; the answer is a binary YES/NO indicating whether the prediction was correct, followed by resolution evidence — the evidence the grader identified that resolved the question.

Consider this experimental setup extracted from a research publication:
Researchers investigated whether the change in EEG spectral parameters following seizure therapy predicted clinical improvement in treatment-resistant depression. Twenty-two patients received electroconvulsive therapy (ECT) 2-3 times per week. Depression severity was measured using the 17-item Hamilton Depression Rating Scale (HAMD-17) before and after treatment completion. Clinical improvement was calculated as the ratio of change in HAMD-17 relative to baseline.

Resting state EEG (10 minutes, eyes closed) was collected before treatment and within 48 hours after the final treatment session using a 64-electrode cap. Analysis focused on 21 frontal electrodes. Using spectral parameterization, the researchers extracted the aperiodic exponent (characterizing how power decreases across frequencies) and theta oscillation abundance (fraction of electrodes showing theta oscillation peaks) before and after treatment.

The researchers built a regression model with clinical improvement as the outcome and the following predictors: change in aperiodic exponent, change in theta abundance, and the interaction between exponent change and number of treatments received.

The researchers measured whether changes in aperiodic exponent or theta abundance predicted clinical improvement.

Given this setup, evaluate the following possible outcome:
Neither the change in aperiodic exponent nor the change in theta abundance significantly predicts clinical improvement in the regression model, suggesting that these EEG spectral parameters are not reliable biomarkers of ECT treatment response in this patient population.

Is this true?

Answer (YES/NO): NO